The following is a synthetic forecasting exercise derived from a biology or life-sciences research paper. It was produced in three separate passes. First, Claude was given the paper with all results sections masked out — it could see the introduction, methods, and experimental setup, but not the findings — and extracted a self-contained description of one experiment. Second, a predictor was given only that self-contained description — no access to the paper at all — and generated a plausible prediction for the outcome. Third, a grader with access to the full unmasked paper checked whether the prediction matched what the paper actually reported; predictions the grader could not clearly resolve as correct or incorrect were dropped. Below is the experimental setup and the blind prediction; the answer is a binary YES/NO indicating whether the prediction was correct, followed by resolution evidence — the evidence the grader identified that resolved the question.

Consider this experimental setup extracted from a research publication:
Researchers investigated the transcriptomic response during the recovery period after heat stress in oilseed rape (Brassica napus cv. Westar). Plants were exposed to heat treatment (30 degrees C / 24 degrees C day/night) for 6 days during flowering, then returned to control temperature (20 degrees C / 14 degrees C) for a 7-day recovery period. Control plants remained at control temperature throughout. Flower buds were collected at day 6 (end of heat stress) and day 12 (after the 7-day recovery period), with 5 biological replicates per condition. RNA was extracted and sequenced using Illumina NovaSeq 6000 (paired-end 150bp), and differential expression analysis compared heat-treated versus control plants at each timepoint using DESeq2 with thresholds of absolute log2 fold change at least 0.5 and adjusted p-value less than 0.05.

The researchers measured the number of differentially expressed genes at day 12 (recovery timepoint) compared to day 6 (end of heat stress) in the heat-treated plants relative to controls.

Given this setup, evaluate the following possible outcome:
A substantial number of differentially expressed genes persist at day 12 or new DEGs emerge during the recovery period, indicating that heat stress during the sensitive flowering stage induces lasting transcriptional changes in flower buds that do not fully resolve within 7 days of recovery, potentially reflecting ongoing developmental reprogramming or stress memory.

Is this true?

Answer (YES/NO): NO